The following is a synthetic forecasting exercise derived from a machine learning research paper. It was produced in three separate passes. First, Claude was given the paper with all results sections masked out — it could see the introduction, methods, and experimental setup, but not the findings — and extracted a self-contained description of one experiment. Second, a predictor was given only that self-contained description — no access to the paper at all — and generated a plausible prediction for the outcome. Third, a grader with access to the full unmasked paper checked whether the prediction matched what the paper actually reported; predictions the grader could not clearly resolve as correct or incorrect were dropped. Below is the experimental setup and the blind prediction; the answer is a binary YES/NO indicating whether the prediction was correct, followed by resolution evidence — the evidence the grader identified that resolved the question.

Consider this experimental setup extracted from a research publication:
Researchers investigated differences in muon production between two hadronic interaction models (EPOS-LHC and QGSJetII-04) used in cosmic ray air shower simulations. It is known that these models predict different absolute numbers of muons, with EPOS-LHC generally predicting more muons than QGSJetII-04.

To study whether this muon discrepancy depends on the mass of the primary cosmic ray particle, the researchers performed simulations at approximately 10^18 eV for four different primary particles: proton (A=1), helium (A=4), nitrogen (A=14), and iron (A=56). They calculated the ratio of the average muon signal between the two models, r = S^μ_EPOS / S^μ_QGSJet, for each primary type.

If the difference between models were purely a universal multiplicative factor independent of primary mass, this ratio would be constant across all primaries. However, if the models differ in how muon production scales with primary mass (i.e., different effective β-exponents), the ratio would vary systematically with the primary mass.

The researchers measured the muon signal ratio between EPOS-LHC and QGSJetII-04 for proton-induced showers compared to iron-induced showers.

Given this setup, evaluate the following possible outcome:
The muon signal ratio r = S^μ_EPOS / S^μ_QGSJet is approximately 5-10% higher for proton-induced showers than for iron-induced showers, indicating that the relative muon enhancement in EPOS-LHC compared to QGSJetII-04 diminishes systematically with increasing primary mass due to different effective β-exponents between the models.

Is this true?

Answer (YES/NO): NO